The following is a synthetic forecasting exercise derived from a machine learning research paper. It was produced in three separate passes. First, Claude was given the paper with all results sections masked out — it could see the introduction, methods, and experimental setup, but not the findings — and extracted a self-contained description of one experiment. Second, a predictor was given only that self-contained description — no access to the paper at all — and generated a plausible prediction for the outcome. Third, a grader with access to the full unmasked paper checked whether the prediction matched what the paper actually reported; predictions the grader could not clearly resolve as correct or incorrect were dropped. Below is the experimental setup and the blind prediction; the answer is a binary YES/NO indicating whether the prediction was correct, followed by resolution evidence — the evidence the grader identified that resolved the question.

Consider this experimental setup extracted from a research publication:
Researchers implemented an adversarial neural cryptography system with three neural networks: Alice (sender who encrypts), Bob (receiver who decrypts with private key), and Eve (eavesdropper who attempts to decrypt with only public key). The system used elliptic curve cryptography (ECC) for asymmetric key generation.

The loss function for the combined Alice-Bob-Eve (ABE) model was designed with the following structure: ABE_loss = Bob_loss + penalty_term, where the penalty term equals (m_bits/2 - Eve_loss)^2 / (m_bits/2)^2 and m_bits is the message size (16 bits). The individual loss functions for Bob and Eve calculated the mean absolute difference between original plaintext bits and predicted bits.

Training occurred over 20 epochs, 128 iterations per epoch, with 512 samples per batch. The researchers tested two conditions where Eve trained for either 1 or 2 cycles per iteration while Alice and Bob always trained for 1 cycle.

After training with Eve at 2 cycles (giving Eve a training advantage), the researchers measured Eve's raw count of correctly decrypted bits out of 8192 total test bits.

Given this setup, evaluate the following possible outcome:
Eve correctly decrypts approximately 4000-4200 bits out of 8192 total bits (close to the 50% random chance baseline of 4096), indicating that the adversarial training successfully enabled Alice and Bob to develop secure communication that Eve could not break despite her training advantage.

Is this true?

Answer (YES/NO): NO